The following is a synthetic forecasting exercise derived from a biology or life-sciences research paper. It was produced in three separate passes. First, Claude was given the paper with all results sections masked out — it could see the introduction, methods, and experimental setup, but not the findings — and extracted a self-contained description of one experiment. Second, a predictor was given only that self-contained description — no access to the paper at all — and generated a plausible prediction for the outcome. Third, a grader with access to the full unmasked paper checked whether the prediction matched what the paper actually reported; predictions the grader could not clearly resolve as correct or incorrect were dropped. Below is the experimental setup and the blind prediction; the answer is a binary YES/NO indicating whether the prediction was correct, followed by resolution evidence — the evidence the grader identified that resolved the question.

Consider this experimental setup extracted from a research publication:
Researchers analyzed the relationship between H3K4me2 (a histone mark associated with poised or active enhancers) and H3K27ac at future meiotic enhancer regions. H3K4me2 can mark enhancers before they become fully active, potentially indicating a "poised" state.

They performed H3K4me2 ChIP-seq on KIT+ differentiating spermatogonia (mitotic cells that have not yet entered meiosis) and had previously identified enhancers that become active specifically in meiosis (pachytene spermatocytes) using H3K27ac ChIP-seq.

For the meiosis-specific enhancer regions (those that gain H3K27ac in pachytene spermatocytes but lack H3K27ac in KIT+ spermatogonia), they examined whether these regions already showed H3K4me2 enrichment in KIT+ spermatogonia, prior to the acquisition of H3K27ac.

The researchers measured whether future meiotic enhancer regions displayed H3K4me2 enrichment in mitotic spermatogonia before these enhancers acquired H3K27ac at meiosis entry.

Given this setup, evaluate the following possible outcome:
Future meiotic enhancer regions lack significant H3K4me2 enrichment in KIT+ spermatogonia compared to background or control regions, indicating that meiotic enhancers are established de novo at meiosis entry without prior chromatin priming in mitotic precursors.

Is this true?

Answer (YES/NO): NO